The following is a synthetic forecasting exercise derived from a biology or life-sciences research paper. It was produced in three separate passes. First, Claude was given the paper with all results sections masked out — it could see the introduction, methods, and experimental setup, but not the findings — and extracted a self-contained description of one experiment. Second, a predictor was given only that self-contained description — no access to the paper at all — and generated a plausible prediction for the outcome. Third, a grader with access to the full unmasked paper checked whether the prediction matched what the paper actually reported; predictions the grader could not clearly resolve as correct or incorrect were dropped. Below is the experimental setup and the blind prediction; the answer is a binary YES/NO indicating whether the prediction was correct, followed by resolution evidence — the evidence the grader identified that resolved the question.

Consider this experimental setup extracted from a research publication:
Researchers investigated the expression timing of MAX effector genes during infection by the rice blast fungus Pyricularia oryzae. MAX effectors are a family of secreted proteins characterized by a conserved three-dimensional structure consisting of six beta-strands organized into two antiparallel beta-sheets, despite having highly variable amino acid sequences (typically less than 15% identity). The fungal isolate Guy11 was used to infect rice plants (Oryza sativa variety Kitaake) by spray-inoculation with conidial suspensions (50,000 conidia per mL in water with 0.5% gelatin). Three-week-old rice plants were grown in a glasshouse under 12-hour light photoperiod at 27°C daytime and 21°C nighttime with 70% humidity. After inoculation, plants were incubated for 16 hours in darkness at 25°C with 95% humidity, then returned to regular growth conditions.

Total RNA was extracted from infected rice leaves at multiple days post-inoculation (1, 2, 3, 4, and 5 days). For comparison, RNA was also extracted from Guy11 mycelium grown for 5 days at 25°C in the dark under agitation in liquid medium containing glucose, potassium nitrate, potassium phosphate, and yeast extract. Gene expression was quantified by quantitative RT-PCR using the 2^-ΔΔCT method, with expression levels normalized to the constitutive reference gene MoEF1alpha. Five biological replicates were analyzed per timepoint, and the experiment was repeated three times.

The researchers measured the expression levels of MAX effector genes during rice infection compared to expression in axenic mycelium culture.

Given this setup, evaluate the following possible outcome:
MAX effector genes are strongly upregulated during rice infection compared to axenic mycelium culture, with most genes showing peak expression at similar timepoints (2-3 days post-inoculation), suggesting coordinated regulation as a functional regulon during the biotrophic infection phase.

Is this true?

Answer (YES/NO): YES